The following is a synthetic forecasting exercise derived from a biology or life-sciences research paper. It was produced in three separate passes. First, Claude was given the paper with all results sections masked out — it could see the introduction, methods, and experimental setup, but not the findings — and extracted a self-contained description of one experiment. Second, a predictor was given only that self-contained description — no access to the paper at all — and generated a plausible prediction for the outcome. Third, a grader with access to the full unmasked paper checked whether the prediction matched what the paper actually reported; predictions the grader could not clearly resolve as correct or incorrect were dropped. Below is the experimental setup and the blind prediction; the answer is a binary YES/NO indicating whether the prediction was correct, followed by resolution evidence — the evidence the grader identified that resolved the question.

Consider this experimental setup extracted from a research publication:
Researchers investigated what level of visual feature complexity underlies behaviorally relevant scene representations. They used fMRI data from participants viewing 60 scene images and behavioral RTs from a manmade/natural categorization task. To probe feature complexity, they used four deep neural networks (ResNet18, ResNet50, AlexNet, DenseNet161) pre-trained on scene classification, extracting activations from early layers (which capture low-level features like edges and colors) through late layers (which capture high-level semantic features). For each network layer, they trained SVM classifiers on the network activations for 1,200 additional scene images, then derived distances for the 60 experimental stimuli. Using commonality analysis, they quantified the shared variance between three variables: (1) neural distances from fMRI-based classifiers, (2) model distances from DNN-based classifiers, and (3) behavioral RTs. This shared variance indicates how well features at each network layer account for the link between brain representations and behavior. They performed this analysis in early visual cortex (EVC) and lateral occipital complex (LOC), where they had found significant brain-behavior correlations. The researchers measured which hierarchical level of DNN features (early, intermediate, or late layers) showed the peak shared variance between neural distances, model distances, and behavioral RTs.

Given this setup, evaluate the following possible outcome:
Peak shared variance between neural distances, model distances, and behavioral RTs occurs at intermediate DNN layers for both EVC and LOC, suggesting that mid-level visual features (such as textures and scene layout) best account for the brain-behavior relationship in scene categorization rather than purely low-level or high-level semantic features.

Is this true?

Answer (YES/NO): NO